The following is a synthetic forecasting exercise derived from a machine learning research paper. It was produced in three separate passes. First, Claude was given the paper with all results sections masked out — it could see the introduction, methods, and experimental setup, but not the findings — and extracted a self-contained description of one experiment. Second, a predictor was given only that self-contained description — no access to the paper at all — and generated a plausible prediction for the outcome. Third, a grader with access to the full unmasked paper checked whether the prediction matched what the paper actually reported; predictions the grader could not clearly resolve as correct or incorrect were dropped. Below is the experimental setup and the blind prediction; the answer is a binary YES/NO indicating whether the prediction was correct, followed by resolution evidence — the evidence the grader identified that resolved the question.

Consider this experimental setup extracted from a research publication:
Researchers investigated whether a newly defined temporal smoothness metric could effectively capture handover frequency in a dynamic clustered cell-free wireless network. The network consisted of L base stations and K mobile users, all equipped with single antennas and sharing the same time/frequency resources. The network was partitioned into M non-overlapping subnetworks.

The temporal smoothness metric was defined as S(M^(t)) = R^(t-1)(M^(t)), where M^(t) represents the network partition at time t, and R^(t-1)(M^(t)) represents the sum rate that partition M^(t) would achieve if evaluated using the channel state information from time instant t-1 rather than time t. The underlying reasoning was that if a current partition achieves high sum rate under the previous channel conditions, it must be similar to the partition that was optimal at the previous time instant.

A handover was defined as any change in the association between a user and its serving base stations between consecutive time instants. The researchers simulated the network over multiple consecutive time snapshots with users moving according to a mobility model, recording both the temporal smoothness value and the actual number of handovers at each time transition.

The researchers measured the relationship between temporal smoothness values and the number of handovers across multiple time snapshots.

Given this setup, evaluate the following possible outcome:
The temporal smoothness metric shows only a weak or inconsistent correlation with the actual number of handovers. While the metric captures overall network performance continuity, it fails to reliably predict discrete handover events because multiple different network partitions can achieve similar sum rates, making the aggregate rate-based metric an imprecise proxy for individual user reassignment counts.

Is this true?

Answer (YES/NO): NO